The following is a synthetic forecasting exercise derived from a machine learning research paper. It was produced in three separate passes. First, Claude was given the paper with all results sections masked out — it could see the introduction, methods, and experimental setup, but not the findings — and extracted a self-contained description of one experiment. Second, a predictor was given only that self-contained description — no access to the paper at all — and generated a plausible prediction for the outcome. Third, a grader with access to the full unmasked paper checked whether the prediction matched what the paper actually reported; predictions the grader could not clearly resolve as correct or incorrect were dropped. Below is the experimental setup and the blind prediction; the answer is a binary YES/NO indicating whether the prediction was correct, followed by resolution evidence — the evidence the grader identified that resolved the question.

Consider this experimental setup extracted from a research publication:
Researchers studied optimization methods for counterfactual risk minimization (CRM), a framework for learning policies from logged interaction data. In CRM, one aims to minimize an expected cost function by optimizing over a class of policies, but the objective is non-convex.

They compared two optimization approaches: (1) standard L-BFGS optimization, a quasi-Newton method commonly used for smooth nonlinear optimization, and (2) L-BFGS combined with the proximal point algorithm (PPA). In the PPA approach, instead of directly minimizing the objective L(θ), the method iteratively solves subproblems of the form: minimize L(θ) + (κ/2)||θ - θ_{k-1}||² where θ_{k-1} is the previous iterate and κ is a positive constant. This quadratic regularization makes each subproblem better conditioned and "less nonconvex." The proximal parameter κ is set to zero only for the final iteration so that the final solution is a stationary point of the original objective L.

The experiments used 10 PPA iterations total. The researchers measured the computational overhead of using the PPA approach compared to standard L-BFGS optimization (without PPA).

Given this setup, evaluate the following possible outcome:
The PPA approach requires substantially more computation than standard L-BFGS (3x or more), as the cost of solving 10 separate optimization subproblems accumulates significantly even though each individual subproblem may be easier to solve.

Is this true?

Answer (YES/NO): YES